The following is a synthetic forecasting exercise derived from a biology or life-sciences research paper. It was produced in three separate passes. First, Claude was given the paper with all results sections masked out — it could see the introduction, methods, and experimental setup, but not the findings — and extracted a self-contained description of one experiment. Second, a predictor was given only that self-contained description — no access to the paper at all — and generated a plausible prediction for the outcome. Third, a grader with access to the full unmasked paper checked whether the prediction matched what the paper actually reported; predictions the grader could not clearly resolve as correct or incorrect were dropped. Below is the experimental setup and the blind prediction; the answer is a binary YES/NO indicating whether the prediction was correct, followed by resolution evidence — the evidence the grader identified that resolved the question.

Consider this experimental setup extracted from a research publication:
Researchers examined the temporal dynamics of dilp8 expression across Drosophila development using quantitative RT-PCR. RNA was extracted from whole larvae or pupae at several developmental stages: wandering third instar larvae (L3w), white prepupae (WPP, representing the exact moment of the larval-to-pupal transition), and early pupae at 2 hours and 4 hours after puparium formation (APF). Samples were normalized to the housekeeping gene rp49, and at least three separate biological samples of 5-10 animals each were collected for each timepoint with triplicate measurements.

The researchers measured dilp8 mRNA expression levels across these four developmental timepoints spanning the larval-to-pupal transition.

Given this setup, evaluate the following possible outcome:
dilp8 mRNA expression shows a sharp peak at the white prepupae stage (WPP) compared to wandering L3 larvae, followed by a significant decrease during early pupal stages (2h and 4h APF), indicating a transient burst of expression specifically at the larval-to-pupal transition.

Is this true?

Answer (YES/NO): YES